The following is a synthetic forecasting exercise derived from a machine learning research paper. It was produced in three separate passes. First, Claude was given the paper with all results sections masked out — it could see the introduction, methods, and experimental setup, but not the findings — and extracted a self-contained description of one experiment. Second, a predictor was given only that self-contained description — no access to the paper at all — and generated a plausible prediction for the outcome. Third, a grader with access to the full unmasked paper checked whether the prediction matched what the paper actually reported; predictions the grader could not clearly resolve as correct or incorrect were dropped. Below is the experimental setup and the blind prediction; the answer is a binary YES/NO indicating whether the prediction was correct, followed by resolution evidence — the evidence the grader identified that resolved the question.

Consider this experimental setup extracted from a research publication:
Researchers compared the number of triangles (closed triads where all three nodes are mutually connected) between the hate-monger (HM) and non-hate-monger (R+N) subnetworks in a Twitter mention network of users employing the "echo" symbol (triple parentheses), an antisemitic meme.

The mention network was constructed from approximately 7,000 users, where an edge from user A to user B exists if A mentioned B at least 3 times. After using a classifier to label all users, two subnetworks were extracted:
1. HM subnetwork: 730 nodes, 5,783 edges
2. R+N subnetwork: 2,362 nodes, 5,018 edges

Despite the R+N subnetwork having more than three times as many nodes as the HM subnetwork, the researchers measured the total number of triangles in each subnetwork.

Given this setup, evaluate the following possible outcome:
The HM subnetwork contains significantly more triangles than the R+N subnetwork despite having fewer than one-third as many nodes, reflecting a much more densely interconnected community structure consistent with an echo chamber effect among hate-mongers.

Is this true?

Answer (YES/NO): YES